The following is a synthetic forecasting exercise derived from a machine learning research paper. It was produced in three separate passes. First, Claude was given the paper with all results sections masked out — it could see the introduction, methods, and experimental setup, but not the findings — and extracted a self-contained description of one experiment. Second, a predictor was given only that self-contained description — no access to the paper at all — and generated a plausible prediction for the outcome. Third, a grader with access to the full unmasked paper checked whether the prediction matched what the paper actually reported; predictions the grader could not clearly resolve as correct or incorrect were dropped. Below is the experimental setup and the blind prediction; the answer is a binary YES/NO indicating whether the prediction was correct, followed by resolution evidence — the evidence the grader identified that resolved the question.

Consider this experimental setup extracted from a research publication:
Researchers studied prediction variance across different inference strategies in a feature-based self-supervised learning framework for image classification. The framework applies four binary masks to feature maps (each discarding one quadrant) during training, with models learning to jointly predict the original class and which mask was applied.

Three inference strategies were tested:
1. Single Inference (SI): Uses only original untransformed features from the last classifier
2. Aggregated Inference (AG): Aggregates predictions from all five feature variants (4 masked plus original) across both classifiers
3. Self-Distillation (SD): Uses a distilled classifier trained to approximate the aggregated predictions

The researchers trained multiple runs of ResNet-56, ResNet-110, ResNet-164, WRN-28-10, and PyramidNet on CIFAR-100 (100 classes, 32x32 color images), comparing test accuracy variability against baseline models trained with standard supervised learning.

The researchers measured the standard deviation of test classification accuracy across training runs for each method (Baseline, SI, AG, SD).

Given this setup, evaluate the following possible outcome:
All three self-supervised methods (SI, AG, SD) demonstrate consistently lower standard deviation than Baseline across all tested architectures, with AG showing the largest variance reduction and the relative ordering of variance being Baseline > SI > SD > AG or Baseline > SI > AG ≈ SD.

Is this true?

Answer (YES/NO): NO